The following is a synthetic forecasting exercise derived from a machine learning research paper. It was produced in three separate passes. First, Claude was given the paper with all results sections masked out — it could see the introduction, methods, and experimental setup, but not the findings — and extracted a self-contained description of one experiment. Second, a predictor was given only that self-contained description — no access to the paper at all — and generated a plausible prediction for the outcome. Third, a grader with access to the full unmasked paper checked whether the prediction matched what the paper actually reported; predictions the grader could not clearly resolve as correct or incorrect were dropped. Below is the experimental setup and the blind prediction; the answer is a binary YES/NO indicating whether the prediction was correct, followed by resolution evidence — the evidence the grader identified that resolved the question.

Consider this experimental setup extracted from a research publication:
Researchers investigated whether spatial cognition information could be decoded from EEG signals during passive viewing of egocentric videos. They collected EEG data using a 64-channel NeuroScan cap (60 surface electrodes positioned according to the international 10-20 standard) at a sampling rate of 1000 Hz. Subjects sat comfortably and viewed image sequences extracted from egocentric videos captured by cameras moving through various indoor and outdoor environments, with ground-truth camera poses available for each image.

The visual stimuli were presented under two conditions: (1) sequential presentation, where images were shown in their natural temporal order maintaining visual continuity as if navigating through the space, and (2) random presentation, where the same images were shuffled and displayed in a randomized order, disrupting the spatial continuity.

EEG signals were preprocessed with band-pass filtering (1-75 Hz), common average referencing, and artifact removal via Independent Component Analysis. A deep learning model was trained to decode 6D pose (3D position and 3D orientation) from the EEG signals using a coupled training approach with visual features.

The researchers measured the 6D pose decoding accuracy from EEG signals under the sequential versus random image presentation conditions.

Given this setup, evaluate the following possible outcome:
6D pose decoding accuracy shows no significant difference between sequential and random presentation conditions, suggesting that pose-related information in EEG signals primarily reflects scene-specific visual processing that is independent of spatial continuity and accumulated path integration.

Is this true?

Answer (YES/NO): NO